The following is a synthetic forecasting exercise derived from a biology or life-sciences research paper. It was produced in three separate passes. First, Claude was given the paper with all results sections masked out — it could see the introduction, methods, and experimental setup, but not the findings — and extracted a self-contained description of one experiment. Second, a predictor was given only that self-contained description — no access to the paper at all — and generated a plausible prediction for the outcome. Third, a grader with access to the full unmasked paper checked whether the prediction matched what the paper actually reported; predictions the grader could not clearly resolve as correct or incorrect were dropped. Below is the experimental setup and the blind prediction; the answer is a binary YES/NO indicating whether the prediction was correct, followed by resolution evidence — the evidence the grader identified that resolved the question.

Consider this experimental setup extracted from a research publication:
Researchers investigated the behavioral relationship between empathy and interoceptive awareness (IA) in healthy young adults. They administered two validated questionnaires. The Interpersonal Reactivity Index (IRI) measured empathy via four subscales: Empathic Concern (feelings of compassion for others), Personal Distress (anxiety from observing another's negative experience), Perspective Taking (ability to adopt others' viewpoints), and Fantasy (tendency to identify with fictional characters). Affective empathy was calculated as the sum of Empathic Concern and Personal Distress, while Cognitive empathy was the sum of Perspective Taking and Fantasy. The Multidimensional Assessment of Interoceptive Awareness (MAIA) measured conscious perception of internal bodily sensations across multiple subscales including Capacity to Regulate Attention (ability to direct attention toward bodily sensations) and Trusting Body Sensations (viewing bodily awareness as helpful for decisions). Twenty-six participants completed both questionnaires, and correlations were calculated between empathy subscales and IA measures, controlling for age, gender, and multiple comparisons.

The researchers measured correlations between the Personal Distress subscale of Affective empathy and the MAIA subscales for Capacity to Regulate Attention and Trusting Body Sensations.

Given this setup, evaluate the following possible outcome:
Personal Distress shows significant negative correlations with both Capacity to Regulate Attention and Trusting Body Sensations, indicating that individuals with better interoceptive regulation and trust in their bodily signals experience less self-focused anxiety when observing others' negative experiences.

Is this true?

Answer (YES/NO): YES